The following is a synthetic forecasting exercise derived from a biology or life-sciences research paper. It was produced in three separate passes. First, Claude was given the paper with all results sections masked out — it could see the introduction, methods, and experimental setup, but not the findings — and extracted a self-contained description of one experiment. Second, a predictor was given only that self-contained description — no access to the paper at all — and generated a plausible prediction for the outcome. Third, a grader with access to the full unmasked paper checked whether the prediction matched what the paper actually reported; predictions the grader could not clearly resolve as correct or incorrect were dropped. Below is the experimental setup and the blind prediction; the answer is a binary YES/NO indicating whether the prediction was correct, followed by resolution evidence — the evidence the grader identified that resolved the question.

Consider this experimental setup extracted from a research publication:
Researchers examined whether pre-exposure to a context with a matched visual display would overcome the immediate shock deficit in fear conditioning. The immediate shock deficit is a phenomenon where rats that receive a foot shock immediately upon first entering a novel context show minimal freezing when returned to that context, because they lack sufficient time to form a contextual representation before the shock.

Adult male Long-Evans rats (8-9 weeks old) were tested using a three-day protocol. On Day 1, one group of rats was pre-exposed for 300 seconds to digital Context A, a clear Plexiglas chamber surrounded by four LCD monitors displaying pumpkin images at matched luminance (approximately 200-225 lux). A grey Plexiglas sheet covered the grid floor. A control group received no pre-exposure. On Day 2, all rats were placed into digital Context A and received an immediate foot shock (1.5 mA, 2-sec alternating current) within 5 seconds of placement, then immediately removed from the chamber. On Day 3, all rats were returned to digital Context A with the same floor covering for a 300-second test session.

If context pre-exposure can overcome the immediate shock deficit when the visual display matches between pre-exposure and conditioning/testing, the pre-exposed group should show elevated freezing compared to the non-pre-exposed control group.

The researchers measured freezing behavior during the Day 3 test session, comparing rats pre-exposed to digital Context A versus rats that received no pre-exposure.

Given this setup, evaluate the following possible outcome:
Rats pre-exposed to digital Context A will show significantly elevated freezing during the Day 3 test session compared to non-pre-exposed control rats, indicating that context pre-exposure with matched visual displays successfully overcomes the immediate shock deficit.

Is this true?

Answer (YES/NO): YES